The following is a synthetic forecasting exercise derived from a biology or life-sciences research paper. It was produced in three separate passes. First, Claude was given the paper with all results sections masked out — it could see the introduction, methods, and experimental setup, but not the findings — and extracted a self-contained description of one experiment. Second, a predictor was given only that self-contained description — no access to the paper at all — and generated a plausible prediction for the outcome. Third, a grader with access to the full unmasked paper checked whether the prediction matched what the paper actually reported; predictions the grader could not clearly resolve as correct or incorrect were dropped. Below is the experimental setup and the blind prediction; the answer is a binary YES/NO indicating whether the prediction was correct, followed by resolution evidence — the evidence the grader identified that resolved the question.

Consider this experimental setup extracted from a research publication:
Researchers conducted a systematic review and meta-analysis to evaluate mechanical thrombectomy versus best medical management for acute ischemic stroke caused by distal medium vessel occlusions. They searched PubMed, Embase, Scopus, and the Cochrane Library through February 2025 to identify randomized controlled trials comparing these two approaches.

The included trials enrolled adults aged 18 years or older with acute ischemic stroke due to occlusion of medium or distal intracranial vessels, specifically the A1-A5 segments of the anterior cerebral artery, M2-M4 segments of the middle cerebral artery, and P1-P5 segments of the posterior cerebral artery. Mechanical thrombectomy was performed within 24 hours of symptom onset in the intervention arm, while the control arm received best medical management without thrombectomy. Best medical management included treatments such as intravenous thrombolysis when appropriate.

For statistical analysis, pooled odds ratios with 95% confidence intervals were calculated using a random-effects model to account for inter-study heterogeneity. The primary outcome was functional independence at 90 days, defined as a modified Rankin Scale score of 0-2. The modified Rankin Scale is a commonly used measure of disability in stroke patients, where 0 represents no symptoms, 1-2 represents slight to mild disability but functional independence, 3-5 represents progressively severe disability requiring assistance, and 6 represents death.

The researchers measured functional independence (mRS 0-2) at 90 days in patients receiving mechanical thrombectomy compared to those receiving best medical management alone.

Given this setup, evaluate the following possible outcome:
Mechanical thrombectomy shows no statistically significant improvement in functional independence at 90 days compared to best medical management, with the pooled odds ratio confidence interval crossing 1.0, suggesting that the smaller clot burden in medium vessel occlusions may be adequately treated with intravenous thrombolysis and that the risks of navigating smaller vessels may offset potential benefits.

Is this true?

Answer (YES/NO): YES